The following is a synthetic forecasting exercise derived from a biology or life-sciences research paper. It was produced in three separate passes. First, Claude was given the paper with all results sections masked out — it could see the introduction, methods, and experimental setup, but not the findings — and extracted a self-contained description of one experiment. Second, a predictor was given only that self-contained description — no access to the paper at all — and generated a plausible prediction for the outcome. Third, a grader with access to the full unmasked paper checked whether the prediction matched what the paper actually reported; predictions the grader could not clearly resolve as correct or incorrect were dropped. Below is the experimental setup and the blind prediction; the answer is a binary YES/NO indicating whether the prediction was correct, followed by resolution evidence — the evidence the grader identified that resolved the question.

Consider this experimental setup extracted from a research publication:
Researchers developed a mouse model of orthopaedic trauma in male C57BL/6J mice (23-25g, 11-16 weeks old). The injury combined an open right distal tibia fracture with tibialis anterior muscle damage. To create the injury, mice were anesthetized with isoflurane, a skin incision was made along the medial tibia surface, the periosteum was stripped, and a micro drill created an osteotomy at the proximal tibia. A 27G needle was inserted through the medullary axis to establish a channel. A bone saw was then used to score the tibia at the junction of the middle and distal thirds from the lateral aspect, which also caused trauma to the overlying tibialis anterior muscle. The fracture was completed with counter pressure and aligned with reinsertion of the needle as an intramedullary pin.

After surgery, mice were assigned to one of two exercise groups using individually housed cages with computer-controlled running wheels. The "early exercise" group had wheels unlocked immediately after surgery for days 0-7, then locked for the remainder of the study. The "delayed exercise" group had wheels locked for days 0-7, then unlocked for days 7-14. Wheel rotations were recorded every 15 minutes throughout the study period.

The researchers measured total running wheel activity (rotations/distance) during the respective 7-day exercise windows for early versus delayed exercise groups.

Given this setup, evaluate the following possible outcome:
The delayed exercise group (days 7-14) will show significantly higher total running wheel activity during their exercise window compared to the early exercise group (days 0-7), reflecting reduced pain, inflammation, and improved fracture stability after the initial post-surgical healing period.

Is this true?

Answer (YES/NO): YES